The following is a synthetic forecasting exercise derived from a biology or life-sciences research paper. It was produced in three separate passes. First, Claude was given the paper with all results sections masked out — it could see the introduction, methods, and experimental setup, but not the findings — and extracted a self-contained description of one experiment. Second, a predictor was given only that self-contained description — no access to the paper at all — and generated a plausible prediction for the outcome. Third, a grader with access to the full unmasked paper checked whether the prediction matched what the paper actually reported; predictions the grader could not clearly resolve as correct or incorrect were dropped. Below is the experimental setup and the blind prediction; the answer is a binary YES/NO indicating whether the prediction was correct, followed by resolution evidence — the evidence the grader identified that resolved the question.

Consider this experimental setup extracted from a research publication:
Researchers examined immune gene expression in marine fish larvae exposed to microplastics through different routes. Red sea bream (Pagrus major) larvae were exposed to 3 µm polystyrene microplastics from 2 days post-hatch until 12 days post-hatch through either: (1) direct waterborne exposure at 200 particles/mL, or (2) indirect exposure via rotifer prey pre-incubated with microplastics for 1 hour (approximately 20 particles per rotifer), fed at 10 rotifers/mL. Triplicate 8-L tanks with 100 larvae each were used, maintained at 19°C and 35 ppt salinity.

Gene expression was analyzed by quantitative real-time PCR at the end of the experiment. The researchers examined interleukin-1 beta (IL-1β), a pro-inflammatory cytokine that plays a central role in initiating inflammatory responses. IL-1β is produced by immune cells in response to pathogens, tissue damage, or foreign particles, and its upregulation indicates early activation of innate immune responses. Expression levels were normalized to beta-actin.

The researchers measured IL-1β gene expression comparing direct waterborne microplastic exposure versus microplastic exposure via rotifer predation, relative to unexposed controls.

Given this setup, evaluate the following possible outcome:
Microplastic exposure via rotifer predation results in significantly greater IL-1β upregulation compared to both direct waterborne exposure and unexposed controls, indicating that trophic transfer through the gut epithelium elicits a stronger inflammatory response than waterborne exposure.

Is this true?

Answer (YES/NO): YES